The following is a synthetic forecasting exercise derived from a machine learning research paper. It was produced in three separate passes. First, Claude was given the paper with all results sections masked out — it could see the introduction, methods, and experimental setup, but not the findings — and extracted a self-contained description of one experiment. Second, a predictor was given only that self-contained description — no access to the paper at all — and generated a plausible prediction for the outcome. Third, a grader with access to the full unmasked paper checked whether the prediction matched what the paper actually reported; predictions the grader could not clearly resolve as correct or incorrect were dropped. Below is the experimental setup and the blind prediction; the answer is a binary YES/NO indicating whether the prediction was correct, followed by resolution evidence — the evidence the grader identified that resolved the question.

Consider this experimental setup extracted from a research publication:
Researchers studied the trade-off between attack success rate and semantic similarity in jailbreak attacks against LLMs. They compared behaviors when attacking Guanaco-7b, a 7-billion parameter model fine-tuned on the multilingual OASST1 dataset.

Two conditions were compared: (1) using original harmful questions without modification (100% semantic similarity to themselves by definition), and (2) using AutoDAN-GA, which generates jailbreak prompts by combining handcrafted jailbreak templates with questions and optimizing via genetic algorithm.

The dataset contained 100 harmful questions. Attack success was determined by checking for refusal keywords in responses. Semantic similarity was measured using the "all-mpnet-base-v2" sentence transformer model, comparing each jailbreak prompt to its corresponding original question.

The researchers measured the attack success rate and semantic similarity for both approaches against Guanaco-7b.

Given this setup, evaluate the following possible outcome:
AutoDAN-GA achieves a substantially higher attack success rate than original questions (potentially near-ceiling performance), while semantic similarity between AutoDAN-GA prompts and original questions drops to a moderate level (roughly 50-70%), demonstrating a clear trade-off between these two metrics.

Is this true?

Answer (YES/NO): NO